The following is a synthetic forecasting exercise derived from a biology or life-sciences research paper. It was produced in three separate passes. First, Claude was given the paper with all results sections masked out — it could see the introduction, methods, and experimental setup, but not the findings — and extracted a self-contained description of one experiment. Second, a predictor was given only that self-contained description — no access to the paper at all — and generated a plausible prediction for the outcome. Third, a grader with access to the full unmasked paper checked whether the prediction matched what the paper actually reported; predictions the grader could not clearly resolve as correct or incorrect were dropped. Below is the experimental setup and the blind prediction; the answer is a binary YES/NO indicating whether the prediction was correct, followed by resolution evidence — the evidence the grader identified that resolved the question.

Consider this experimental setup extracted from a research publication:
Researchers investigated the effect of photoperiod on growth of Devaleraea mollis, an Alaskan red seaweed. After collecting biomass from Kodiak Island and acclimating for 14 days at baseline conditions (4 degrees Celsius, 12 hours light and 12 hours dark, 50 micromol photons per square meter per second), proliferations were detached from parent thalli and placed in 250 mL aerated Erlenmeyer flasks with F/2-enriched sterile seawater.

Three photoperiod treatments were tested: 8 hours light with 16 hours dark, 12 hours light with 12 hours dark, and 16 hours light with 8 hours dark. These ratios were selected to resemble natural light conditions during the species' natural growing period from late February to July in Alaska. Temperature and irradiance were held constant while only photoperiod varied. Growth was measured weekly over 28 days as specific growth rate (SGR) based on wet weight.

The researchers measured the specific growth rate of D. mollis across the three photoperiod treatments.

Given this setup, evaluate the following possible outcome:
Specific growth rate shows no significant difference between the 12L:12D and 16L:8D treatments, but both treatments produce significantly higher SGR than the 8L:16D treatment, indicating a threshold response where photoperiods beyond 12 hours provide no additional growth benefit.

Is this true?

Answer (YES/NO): NO